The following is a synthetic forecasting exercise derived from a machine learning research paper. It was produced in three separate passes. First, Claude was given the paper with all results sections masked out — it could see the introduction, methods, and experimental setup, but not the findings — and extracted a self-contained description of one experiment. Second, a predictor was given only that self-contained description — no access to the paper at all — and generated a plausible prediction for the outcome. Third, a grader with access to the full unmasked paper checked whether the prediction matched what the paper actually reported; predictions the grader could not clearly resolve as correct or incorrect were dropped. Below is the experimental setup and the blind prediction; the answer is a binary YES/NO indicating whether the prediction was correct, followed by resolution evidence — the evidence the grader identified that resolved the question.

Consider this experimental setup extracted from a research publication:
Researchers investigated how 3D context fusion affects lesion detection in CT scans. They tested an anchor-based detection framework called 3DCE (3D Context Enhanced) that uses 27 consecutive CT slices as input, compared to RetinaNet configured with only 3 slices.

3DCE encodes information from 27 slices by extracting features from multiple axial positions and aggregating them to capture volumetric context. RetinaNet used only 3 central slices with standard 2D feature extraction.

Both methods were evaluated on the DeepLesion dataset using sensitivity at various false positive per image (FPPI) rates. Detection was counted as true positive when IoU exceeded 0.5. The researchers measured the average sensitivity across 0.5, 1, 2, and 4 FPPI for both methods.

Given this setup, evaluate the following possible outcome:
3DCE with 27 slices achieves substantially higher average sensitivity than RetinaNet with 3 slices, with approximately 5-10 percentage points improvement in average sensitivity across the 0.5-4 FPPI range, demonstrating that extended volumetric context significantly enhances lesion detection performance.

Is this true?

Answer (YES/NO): NO